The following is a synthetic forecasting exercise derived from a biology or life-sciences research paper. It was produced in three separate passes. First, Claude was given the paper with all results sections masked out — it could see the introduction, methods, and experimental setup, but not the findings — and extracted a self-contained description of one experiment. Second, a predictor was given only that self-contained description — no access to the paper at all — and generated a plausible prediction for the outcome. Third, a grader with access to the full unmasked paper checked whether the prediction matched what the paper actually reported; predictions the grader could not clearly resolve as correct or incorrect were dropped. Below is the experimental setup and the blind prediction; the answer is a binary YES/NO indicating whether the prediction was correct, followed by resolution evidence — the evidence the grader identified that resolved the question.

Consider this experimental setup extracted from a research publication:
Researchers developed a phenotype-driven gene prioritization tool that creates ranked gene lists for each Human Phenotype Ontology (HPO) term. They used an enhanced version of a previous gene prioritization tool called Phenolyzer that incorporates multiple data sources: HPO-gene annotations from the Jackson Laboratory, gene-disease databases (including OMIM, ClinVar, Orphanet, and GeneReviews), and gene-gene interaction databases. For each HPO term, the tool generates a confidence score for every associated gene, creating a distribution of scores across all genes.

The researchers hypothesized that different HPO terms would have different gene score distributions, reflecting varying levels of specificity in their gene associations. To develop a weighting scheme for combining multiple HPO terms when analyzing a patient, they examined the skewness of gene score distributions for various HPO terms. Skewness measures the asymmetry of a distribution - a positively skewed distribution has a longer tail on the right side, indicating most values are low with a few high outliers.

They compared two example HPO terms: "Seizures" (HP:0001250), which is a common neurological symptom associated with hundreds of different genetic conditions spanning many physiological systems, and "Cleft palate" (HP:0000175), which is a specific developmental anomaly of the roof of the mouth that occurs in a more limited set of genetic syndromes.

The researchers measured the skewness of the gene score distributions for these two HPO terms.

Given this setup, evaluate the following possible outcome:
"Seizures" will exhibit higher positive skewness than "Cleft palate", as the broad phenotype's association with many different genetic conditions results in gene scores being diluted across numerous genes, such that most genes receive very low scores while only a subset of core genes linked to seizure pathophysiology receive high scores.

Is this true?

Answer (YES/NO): NO